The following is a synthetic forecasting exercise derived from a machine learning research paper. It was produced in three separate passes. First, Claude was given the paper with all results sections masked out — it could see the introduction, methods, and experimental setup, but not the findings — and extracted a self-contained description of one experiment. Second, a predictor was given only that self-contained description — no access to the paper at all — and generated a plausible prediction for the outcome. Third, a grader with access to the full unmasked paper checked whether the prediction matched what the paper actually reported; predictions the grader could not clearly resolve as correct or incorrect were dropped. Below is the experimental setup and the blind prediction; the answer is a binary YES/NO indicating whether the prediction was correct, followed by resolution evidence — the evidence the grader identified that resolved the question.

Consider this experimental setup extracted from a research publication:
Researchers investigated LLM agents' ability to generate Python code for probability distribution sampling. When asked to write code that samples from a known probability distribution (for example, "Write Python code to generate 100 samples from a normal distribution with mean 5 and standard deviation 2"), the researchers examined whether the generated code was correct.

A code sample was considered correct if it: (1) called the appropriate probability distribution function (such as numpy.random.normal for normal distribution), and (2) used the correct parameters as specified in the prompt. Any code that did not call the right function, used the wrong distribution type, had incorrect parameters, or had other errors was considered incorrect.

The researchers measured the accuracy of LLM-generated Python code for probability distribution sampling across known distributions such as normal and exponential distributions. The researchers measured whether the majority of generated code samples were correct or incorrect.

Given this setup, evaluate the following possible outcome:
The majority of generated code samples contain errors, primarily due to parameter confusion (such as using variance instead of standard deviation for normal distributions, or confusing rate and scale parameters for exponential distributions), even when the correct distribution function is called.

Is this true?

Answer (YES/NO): NO